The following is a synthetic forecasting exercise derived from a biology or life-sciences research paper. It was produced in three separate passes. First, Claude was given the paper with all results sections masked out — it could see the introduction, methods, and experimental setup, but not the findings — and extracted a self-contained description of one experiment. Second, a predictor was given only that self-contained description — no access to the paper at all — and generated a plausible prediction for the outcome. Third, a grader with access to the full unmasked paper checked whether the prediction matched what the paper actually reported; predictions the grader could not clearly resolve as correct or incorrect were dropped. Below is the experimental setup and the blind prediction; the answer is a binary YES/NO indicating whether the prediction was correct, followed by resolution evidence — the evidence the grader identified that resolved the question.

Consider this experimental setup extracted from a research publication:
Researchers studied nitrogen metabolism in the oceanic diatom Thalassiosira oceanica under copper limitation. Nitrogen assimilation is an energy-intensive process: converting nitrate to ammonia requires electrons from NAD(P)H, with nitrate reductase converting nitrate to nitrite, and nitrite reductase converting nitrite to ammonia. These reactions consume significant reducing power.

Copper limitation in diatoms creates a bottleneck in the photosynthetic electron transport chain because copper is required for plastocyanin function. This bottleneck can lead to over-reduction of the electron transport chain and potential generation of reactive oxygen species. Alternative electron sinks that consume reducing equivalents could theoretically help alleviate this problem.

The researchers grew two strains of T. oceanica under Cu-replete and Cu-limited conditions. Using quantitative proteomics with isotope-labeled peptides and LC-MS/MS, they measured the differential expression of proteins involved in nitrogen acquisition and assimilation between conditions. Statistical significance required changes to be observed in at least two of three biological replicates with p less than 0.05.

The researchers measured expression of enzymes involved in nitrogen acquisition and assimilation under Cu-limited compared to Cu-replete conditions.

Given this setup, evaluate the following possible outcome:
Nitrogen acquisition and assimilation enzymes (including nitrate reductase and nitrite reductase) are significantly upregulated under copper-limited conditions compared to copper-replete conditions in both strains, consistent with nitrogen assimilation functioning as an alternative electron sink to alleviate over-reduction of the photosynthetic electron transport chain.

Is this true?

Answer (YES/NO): NO